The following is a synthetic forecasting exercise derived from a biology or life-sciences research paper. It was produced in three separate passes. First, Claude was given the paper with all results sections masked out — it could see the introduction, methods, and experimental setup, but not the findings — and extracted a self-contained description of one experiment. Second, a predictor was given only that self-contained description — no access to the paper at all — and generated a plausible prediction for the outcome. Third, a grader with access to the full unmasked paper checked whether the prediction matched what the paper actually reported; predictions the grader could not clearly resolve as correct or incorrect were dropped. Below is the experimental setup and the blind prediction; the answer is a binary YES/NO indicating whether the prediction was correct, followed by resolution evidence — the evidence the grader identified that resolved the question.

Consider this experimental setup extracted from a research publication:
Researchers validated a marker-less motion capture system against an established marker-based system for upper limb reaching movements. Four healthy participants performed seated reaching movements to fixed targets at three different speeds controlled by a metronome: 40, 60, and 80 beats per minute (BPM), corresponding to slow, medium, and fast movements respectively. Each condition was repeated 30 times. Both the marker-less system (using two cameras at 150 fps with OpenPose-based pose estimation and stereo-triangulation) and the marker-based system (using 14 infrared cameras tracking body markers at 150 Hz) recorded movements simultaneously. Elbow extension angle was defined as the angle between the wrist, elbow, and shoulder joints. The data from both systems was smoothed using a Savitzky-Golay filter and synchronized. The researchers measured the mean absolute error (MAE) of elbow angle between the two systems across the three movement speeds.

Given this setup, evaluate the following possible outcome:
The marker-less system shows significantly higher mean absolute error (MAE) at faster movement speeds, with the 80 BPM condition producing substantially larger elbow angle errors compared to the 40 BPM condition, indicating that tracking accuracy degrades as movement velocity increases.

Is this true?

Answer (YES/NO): NO